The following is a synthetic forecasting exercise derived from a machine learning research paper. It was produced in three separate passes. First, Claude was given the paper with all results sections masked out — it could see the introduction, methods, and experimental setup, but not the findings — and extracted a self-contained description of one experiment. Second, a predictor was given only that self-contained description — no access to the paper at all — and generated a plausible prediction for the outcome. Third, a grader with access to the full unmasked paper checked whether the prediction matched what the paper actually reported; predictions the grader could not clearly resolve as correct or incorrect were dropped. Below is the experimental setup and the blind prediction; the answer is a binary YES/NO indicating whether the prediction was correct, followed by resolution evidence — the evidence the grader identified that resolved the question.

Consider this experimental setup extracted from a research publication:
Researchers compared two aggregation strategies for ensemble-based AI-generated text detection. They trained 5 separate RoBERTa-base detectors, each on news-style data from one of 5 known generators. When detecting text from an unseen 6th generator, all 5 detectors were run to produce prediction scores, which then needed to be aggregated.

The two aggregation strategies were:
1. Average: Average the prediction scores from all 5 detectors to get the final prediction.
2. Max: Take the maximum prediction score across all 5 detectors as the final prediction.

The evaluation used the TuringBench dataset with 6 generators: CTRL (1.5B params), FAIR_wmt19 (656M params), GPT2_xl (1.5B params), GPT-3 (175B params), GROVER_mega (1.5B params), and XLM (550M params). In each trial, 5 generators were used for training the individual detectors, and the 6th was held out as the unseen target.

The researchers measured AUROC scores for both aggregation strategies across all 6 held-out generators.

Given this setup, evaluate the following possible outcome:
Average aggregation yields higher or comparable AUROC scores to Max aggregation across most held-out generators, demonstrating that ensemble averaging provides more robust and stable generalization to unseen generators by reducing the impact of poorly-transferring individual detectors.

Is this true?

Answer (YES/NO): YES